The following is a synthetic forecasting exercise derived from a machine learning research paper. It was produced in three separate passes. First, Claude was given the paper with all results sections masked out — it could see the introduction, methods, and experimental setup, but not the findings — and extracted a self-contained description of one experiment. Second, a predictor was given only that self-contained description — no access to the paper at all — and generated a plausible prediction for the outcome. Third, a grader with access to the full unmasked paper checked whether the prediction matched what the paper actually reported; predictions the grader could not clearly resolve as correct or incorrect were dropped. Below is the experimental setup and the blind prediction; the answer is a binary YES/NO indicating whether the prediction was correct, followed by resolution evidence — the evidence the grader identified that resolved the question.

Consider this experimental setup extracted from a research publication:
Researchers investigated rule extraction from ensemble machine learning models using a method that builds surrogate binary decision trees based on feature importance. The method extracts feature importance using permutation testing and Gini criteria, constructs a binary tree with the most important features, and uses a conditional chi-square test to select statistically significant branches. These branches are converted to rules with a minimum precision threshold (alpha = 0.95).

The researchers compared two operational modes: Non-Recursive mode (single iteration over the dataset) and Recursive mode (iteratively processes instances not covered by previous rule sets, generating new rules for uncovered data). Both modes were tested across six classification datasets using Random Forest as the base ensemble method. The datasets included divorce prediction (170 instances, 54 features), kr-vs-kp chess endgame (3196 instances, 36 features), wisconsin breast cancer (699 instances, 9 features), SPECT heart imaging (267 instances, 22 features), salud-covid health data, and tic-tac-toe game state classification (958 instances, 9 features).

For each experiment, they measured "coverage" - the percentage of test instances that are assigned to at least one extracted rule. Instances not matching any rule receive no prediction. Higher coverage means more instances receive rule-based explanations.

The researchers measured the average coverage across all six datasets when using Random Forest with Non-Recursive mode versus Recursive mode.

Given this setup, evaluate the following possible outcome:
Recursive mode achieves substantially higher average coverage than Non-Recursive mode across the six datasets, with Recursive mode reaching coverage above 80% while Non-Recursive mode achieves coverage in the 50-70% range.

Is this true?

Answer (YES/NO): NO